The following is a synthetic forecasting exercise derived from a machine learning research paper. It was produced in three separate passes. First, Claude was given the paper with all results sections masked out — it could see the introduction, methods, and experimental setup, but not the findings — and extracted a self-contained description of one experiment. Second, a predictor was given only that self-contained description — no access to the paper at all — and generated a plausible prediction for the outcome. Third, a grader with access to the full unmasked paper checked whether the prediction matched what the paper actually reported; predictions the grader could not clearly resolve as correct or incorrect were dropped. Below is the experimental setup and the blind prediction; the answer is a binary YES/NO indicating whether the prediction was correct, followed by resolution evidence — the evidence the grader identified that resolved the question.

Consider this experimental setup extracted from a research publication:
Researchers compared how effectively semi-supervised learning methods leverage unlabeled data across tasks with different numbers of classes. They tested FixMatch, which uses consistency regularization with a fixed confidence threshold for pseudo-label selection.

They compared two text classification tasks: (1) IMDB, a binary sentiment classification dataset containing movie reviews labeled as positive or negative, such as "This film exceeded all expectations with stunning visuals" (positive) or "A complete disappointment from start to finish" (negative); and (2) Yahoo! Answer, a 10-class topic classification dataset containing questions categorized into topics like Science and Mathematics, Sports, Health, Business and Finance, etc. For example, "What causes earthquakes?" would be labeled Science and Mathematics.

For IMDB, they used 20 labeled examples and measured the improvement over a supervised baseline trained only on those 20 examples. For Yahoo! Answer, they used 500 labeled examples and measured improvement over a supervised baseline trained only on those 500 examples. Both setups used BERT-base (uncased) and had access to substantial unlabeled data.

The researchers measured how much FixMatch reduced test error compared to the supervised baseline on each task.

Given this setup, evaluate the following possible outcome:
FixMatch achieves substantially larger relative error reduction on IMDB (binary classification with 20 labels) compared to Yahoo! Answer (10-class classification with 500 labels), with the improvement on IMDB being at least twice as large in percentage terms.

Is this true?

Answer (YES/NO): YES